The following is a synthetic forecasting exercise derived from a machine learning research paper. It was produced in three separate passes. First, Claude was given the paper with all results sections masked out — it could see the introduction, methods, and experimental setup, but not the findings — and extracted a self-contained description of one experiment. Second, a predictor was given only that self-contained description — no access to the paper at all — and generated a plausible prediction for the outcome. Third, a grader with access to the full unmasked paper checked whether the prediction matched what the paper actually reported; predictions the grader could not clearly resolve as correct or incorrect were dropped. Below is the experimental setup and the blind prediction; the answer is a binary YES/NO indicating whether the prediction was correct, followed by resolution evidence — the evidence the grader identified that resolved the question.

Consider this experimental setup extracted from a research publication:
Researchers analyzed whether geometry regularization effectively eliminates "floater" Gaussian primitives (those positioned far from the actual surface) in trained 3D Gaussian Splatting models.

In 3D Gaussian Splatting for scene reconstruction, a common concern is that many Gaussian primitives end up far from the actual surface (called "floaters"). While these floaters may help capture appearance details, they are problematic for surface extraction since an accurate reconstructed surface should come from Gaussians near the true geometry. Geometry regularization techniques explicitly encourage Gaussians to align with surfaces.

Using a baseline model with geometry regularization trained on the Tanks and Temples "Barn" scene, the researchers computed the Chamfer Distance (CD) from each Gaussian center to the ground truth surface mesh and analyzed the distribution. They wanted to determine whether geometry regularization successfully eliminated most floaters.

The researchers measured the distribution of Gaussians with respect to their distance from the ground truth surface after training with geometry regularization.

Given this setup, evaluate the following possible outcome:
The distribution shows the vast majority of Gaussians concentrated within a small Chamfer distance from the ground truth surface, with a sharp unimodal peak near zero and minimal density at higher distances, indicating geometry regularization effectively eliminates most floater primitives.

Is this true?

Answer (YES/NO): NO